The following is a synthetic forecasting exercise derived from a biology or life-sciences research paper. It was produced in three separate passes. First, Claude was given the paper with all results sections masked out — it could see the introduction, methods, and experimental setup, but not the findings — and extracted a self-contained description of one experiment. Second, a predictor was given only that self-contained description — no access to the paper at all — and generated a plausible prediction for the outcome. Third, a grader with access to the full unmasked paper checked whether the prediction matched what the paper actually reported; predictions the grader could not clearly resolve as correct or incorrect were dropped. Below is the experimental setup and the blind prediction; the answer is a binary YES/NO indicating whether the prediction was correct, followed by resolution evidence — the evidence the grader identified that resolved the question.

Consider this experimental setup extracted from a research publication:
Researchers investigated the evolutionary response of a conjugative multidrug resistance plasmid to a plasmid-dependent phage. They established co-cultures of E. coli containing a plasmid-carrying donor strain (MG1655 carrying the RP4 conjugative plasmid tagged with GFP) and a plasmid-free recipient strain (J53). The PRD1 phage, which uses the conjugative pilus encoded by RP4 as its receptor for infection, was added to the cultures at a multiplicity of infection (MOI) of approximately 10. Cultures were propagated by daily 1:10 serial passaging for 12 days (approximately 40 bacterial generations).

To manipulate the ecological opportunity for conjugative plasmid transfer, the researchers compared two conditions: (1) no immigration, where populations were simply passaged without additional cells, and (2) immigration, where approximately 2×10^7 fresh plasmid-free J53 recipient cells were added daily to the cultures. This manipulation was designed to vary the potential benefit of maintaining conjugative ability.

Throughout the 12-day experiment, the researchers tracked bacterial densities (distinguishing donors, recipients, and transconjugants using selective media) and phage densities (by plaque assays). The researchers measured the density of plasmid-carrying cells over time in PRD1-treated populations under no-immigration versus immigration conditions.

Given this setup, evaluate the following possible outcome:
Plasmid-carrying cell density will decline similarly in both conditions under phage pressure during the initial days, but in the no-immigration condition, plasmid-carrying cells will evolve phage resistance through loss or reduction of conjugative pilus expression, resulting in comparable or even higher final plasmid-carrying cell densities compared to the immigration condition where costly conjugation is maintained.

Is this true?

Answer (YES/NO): NO